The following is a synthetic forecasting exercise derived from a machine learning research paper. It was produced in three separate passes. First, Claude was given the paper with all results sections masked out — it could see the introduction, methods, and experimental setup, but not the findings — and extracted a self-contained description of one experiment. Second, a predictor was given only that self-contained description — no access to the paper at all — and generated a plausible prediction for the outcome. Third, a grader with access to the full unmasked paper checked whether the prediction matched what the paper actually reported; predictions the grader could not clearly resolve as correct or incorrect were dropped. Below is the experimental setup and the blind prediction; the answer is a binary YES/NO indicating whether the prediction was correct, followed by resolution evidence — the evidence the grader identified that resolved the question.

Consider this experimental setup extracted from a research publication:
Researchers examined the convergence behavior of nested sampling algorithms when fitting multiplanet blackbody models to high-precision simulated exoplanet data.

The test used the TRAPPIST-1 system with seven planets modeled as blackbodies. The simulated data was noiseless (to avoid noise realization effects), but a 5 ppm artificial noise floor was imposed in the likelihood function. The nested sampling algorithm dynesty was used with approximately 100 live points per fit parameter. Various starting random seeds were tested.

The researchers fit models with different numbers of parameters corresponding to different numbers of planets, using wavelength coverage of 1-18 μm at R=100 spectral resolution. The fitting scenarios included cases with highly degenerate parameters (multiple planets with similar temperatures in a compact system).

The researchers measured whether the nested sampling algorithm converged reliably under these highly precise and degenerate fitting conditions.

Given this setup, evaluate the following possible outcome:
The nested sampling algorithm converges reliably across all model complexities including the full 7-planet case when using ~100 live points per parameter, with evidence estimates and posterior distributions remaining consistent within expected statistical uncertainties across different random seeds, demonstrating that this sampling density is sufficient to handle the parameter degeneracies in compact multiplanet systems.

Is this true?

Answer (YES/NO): NO